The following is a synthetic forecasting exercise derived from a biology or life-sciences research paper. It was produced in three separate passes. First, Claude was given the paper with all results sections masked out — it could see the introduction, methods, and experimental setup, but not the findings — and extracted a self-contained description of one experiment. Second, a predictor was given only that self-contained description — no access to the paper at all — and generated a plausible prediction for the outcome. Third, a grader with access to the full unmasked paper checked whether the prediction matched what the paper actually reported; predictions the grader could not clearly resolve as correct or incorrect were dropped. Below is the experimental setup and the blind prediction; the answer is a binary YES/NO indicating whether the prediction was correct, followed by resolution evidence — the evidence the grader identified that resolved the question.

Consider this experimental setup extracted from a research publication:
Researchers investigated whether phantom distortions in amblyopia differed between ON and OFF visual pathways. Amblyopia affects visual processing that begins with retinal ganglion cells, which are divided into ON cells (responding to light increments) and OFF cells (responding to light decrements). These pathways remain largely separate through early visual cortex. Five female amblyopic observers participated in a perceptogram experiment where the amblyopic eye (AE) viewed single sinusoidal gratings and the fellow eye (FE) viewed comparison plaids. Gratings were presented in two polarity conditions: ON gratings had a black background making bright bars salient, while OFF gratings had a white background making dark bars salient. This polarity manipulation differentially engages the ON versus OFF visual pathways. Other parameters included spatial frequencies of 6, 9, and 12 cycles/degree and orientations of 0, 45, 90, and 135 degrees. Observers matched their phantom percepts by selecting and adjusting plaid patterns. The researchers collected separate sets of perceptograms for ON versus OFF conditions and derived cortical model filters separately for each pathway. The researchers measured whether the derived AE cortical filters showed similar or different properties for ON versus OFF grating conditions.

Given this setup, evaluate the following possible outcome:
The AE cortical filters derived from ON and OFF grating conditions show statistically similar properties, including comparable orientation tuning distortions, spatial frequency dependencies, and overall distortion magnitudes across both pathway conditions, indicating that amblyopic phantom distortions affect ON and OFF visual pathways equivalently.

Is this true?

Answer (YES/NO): YES